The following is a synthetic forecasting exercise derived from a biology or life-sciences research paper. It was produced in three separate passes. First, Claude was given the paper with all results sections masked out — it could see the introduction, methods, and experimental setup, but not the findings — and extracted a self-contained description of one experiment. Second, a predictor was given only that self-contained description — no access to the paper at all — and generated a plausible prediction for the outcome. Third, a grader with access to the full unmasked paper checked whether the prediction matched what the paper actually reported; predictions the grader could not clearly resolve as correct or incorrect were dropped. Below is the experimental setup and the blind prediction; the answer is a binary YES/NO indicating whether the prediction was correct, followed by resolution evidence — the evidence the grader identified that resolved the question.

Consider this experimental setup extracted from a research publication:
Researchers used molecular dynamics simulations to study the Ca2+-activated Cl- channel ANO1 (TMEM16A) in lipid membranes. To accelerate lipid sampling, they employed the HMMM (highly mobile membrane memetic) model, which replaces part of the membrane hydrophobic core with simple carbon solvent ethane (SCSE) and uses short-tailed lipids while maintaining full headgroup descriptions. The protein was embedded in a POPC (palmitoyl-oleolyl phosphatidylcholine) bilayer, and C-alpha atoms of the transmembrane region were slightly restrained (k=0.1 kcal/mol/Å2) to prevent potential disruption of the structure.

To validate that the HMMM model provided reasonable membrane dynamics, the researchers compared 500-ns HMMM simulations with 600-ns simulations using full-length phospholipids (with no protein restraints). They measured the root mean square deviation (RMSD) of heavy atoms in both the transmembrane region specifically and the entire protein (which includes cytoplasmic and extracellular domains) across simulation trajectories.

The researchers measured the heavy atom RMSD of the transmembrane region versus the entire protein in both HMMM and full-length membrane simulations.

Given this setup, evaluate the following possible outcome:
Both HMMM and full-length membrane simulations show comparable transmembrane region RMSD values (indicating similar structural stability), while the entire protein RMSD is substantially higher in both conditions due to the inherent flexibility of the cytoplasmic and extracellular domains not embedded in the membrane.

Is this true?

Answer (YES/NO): YES